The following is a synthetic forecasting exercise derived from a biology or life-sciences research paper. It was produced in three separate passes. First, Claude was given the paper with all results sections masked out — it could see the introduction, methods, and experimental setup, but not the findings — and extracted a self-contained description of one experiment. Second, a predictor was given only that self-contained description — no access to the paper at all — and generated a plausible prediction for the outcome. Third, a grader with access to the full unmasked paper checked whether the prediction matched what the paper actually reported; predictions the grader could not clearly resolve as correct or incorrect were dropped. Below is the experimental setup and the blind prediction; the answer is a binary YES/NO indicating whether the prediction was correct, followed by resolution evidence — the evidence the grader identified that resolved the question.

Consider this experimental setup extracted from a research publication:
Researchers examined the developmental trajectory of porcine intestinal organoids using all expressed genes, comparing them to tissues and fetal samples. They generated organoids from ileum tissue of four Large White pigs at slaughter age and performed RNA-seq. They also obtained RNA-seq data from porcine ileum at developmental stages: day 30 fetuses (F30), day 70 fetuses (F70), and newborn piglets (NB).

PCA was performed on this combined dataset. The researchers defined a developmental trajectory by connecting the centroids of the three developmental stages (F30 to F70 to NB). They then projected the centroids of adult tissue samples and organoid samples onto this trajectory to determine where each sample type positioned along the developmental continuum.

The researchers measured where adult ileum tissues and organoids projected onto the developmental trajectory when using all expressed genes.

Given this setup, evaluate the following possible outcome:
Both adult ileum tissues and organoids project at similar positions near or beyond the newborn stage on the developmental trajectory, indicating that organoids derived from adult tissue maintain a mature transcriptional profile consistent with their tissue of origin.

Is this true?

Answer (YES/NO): NO